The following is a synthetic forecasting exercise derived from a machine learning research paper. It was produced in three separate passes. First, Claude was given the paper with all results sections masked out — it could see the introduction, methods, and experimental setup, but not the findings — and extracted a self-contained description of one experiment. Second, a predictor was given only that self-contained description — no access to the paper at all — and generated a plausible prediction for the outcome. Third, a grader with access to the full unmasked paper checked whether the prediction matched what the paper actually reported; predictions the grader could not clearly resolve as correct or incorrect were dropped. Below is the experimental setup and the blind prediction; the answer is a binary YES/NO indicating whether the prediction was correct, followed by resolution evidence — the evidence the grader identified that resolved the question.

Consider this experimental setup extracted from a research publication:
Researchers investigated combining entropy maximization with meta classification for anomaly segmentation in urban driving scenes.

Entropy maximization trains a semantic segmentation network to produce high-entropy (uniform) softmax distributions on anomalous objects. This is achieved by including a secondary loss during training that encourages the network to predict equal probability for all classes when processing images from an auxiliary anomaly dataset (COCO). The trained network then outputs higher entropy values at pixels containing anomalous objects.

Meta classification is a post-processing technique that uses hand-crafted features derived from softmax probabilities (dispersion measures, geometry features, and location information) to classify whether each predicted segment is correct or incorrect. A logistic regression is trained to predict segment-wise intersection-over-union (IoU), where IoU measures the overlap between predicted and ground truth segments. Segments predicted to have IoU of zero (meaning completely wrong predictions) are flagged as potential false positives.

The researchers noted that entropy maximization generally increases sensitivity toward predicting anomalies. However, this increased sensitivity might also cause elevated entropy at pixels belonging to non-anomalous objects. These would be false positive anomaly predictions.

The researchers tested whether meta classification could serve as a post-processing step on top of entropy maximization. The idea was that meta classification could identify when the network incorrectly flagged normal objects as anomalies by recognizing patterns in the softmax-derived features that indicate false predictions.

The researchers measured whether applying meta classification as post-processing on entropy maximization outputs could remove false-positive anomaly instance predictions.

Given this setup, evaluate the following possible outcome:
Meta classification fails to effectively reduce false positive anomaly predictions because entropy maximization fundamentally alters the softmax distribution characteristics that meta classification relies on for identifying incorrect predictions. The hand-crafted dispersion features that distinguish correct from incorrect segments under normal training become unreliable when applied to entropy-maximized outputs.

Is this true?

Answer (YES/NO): NO